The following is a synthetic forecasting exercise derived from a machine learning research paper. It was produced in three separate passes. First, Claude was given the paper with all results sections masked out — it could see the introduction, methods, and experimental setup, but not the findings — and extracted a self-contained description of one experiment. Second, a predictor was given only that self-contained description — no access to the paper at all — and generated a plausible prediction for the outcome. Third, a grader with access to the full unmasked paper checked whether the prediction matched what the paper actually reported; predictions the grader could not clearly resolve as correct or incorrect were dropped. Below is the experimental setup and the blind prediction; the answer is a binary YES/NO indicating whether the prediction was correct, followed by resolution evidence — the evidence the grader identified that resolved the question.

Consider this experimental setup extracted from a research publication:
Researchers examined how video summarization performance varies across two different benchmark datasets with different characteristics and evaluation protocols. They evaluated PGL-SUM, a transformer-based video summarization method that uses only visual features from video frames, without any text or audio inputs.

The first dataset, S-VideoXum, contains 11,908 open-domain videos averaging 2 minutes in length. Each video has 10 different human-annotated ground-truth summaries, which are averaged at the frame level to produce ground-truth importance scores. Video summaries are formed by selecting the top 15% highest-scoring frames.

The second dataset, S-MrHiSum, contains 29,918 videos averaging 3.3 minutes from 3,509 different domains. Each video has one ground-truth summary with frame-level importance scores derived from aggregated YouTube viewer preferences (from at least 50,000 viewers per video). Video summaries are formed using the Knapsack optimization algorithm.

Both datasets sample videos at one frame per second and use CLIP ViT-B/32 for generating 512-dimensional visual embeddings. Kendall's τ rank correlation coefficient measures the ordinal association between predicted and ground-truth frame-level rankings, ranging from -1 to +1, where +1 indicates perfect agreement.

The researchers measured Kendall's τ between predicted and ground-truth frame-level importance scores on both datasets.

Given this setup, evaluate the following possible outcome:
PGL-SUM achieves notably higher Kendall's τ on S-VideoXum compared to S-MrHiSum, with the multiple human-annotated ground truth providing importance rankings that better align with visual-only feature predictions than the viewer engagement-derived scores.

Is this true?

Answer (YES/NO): YES